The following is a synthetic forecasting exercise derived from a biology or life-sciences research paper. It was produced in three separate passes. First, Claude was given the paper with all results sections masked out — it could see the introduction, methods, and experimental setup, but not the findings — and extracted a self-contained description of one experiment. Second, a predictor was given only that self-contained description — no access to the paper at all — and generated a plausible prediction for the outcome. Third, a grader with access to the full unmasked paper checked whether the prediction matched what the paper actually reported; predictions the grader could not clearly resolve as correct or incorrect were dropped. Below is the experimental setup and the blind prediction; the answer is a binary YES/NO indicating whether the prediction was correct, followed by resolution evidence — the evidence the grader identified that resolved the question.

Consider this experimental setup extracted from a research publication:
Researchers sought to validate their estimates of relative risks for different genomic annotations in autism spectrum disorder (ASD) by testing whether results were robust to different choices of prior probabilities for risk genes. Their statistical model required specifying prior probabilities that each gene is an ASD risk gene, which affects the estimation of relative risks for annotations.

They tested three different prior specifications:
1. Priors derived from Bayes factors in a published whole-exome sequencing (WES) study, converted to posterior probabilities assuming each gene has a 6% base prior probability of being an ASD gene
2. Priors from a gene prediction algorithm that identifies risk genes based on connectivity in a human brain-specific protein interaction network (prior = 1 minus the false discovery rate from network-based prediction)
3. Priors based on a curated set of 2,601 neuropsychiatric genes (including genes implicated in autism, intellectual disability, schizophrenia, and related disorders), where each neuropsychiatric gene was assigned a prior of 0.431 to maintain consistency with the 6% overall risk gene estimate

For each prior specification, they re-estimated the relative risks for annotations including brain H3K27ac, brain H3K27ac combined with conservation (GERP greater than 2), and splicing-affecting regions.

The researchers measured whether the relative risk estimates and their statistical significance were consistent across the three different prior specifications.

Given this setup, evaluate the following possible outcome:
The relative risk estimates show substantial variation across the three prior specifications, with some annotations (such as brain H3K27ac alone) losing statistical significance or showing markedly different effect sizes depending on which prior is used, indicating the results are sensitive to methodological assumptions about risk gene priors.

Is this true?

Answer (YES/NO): NO